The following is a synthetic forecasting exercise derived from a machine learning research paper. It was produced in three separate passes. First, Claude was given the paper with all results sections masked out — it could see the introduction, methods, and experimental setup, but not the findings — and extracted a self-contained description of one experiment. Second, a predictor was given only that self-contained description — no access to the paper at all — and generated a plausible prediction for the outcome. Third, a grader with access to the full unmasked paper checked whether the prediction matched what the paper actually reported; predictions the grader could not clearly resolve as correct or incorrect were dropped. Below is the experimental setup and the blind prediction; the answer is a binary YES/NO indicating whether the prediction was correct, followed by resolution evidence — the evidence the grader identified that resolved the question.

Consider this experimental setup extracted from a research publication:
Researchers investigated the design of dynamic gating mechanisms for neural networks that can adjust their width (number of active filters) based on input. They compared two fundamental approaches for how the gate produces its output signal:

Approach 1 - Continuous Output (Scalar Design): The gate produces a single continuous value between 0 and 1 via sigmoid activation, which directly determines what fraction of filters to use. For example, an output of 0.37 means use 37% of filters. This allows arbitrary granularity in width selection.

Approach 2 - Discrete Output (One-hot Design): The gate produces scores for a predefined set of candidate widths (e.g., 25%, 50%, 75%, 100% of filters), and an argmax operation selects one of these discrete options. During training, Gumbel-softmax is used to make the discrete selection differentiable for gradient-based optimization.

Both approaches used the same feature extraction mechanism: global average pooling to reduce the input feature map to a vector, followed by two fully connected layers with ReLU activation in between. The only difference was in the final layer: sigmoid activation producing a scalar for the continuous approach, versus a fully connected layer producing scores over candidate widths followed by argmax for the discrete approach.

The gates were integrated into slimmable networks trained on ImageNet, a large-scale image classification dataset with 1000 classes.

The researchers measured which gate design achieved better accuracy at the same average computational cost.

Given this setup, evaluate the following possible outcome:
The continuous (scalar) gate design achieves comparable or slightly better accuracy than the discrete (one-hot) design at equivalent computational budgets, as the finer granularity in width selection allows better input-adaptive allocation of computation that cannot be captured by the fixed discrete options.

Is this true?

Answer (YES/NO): NO